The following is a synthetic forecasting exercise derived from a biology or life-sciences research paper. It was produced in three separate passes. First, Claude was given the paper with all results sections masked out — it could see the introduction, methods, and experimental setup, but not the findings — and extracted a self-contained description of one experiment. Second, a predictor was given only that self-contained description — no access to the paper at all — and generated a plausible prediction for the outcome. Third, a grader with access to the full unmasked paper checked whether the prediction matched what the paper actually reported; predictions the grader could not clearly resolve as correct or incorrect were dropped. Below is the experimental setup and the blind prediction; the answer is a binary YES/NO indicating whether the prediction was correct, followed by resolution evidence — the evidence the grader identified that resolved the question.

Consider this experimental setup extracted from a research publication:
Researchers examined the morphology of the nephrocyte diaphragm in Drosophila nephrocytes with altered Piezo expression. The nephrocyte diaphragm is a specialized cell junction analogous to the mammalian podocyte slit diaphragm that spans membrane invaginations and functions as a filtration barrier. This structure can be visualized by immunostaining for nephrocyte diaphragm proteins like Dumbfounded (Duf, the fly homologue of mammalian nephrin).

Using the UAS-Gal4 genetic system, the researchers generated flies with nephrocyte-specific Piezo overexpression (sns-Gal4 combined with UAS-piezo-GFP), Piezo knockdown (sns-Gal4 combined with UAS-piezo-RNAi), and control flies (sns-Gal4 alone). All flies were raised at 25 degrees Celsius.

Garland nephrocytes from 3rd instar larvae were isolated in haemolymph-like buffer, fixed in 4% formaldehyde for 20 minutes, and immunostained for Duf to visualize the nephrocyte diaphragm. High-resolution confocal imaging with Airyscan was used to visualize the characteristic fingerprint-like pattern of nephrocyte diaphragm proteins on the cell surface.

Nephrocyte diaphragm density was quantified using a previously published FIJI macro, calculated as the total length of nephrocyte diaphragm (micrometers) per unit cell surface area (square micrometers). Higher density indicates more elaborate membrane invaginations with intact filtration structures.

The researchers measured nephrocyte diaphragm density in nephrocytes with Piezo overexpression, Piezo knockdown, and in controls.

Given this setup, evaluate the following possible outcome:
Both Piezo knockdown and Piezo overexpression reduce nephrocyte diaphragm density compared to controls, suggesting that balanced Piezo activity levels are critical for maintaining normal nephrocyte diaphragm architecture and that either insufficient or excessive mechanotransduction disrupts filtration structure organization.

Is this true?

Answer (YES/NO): NO